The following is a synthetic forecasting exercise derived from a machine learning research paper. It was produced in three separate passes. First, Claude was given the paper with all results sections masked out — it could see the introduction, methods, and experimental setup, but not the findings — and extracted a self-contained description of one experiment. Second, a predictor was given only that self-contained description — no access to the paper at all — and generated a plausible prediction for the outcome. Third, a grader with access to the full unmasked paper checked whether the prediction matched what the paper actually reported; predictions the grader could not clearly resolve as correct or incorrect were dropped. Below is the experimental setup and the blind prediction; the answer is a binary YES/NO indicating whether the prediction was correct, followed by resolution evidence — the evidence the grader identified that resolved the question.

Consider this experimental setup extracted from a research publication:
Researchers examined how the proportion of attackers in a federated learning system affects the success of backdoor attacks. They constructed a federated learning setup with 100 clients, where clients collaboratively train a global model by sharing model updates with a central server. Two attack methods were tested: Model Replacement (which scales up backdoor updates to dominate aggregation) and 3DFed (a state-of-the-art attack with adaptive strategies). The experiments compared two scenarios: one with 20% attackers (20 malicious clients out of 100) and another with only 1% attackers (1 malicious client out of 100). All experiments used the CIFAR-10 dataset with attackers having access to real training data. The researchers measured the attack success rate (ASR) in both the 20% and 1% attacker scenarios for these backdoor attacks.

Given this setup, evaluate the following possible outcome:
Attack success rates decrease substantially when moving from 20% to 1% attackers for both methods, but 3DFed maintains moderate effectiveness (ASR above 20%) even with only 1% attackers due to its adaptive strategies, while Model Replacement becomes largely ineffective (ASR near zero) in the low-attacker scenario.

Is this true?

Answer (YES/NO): NO